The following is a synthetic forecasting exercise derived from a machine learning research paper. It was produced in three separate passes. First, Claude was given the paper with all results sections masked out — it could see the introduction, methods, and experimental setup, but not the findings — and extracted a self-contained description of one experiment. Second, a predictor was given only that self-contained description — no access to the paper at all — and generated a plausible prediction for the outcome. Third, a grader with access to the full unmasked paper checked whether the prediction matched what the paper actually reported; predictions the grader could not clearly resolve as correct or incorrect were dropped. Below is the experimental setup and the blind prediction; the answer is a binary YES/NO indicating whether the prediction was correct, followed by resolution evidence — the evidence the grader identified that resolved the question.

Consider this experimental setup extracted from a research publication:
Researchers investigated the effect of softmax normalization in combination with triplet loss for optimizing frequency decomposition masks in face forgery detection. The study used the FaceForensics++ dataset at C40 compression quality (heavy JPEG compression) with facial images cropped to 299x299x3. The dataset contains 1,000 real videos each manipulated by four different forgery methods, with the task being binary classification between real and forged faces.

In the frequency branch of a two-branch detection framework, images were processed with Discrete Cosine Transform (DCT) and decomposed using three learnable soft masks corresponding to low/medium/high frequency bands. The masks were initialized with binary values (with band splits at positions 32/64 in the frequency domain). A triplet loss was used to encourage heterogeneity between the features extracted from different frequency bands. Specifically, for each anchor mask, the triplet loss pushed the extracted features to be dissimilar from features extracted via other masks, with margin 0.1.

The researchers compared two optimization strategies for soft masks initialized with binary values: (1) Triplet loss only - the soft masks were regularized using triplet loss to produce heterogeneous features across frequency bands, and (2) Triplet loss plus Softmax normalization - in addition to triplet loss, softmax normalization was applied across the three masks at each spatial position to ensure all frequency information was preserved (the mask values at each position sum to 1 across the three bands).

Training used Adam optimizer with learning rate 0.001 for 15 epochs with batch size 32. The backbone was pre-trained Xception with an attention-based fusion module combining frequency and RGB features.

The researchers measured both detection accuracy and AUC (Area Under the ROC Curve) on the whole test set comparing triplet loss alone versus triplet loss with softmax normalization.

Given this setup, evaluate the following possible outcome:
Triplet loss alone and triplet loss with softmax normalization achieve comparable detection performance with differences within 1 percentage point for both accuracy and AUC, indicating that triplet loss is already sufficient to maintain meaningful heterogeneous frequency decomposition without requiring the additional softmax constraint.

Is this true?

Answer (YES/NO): YES